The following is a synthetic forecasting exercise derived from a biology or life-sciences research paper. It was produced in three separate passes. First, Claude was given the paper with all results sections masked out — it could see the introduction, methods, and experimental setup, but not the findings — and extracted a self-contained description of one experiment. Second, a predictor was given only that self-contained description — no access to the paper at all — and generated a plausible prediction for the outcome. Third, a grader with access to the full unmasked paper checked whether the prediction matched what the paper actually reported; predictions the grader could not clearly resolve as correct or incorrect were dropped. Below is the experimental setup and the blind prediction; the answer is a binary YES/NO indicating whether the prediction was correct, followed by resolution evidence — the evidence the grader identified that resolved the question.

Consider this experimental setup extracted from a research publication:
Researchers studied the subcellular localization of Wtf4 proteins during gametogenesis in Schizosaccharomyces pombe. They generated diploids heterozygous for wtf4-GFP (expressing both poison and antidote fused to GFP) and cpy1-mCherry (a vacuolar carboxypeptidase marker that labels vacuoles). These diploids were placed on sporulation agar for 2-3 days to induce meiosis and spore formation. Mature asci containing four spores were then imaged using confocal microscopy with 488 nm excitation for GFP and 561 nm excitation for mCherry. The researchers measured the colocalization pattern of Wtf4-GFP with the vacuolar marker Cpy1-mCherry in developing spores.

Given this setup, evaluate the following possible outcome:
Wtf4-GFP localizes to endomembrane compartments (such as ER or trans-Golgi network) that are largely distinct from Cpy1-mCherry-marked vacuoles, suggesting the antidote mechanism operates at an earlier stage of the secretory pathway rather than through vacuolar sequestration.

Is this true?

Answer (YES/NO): NO